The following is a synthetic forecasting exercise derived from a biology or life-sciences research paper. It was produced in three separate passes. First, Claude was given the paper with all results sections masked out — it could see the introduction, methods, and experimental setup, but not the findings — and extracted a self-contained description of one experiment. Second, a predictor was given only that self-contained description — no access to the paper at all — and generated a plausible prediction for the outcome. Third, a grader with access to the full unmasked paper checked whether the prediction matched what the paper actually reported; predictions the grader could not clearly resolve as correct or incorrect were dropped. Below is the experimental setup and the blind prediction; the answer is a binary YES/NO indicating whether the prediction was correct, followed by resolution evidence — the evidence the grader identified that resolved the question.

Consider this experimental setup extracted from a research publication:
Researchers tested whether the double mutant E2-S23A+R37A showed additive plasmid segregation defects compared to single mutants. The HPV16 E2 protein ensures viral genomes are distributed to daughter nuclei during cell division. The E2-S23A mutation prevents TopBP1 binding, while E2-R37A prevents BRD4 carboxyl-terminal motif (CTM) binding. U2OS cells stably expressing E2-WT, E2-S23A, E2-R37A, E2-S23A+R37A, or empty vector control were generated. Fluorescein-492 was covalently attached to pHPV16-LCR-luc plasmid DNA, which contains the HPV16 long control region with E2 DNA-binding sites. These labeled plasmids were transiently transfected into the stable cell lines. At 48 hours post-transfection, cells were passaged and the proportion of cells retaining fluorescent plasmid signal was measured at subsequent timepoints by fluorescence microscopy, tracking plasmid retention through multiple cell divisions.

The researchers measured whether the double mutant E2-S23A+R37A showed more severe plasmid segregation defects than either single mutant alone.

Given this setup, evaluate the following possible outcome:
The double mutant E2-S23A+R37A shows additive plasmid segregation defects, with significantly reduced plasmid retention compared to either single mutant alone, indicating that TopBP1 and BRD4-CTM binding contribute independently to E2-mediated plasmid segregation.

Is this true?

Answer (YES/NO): YES